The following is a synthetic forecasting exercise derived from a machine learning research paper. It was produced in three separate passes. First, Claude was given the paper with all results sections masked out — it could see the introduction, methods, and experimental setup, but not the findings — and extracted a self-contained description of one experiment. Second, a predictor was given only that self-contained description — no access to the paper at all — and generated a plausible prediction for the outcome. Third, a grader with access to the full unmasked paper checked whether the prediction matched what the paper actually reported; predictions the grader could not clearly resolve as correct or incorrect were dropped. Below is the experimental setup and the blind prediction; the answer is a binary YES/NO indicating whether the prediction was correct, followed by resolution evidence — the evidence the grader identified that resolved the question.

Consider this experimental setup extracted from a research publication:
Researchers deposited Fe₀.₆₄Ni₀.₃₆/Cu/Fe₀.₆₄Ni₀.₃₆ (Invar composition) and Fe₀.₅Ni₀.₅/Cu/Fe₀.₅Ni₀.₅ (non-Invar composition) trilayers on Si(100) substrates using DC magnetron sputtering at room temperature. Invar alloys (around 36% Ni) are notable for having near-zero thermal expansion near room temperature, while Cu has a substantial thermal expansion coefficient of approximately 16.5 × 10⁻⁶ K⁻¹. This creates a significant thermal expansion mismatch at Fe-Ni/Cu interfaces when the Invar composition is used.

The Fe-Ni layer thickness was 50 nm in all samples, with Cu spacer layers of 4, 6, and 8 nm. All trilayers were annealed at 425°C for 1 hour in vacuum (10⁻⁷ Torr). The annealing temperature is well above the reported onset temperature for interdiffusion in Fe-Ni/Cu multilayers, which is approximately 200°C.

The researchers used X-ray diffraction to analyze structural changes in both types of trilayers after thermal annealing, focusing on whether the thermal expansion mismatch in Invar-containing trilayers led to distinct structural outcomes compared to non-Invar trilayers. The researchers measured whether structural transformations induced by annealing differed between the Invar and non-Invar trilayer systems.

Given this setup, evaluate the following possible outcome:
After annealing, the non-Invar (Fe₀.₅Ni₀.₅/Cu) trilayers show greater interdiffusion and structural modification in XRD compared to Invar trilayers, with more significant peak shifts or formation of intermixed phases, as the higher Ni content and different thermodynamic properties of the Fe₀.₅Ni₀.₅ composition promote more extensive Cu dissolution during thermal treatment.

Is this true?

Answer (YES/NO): NO